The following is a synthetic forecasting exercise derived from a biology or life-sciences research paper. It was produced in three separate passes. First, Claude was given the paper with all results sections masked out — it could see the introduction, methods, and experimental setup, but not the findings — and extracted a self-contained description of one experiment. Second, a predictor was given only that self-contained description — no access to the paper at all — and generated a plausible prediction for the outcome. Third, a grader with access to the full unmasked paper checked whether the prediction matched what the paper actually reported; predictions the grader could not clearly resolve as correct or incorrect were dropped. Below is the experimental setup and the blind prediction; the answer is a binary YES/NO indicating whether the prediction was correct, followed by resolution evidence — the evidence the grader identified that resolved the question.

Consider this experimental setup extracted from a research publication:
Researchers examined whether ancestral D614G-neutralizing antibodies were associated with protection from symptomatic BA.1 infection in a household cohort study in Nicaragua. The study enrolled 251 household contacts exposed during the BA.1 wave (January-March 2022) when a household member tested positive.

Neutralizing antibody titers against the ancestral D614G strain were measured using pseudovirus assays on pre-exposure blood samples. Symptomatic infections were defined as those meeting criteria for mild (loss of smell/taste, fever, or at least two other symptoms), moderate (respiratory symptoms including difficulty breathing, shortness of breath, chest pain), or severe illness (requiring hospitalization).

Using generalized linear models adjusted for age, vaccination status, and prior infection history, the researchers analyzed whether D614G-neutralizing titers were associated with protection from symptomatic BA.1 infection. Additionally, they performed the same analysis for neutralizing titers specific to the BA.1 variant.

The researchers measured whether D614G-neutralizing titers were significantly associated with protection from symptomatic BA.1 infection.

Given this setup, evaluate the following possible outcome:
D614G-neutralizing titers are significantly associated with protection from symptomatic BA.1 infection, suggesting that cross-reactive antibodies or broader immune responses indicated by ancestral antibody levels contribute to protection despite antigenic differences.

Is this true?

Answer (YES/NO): YES